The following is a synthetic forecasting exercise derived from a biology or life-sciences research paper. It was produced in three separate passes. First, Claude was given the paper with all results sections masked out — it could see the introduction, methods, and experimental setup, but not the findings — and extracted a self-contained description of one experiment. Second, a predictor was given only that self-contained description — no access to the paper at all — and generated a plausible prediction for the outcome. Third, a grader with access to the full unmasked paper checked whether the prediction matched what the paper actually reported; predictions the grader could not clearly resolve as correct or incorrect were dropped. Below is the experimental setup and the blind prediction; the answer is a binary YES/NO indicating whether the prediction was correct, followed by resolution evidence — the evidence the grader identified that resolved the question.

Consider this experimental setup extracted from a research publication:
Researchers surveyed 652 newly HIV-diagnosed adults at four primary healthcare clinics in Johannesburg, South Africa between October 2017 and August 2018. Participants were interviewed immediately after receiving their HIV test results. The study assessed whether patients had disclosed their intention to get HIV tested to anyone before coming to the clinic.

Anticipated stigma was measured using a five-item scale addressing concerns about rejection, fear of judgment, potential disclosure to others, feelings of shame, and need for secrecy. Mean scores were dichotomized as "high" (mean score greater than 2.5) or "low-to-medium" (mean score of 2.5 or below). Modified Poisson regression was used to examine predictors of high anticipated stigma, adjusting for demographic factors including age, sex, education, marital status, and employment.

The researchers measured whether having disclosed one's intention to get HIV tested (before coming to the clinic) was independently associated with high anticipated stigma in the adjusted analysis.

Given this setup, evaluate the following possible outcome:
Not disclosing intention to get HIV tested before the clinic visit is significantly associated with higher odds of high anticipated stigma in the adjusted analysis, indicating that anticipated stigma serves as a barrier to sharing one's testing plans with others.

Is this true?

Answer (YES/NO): NO